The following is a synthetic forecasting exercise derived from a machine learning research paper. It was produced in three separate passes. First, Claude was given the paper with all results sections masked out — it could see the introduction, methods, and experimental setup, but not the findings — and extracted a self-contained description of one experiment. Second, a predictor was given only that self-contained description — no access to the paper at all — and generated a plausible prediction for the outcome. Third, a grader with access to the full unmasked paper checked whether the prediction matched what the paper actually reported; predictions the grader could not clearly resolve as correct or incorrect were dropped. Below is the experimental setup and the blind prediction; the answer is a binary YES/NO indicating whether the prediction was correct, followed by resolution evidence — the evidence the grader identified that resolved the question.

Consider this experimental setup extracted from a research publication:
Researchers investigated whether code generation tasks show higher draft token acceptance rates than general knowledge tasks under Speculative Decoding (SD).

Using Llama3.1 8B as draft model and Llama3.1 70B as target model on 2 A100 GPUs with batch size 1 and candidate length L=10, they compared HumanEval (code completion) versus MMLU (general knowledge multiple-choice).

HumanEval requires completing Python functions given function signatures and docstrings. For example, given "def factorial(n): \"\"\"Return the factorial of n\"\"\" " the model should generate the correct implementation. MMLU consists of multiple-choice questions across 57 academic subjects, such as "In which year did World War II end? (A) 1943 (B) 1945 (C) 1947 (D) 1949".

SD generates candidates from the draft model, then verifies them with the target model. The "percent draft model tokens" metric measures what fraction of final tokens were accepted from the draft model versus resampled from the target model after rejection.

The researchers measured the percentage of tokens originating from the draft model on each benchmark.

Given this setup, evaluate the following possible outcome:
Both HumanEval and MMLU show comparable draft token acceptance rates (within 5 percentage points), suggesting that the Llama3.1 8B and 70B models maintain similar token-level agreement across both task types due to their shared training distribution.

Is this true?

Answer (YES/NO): YES